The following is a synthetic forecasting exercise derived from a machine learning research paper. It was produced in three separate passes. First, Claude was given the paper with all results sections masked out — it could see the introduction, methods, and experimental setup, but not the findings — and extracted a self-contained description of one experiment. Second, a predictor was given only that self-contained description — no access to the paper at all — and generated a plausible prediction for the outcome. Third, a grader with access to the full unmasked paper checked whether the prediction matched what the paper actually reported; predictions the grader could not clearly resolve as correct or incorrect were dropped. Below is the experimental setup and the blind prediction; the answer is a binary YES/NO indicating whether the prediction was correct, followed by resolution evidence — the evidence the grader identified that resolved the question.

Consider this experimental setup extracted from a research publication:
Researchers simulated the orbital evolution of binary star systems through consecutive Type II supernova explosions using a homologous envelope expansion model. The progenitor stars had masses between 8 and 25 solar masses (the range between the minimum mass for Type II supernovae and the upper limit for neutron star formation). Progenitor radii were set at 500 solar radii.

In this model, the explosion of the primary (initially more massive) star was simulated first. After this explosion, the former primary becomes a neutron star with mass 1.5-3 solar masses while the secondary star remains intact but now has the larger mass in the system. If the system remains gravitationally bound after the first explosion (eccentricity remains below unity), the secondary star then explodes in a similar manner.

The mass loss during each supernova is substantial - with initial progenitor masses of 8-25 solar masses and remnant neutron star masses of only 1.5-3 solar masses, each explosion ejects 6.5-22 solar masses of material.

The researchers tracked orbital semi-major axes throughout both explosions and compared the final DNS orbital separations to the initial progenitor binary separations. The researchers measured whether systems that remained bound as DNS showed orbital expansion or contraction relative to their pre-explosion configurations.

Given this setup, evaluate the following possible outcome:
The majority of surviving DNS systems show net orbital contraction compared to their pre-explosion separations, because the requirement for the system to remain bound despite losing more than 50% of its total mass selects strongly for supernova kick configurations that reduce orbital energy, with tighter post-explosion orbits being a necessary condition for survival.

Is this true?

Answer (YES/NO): NO